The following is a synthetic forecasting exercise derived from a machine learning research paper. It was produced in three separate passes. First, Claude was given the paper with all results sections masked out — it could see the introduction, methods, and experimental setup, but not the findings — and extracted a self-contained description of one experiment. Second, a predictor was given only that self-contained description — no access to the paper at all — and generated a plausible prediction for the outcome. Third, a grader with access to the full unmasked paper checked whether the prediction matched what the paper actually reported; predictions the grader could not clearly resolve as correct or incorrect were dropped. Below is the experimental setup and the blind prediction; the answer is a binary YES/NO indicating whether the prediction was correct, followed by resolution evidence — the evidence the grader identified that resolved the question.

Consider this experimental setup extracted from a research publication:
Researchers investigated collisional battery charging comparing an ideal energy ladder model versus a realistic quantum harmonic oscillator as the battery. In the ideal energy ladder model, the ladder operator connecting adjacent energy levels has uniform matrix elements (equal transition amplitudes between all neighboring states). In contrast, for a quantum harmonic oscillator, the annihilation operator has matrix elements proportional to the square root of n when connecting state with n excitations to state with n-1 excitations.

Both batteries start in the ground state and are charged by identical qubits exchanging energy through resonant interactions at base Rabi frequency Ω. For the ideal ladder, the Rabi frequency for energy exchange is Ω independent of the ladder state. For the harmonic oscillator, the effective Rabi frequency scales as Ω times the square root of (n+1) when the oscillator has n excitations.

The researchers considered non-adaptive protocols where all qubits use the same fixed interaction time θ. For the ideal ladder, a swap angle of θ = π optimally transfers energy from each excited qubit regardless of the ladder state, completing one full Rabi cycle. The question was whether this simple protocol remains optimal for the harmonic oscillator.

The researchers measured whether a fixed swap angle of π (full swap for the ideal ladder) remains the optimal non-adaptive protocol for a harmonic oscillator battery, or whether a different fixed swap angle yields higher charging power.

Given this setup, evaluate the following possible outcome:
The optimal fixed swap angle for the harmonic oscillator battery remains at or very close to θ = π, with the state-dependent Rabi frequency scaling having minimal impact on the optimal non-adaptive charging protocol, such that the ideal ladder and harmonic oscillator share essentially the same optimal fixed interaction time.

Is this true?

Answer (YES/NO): NO